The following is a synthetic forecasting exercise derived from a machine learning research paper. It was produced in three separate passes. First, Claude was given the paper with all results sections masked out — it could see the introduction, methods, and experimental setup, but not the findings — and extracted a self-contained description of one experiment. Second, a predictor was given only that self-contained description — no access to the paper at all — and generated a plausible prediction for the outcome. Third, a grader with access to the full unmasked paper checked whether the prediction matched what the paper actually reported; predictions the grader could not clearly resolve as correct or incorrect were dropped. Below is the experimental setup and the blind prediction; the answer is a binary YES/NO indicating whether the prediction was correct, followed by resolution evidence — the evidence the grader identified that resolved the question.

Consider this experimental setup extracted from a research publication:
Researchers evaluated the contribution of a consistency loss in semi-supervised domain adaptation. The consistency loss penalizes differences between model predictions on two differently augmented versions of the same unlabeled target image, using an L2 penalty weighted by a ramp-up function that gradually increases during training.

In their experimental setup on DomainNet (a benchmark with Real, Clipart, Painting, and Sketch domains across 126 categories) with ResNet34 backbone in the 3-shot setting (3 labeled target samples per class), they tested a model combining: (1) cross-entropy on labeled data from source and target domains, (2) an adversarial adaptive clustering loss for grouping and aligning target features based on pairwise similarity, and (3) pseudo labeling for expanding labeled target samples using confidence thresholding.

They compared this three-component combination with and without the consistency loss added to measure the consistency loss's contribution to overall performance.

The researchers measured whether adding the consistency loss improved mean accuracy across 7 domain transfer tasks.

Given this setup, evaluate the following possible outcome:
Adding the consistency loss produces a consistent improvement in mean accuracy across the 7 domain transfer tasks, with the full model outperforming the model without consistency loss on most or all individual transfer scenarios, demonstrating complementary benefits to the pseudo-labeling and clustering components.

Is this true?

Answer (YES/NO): YES